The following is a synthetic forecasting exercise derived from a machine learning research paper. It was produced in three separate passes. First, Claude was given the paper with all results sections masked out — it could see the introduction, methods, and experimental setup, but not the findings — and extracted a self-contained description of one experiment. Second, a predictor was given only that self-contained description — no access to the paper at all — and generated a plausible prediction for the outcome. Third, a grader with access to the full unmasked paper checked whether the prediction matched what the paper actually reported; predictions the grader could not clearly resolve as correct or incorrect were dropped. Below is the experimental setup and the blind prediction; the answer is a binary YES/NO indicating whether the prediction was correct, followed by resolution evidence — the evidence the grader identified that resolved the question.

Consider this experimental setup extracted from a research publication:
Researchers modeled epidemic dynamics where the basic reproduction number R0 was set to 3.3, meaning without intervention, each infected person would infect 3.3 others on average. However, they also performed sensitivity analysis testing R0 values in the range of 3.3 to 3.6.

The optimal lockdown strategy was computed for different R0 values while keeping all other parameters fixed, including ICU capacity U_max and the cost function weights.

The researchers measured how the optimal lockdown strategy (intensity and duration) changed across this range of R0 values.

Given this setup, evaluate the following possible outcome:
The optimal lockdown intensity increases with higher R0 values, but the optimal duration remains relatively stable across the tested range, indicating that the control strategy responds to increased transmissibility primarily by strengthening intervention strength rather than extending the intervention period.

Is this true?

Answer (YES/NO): NO